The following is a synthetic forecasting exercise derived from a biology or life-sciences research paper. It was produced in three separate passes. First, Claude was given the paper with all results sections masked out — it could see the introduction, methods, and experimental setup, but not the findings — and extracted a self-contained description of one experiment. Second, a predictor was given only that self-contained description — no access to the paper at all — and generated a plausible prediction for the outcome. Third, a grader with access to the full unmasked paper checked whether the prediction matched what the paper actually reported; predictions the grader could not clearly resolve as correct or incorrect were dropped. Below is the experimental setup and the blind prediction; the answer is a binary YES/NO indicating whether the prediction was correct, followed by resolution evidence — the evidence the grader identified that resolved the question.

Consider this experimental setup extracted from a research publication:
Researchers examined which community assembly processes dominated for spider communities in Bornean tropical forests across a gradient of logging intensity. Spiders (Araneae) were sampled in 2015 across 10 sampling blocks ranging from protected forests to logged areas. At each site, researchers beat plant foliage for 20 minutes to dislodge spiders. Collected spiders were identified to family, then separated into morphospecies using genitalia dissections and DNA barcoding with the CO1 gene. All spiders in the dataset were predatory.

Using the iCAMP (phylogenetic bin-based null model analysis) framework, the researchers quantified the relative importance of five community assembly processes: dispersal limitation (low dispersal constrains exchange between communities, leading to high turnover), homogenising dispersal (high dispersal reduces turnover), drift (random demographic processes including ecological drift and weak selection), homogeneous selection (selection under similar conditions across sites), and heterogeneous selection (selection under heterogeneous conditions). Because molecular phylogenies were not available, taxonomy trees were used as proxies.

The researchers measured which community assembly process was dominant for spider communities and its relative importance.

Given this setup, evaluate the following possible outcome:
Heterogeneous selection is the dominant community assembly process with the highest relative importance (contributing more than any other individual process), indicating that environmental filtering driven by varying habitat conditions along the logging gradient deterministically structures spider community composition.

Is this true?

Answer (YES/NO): NO